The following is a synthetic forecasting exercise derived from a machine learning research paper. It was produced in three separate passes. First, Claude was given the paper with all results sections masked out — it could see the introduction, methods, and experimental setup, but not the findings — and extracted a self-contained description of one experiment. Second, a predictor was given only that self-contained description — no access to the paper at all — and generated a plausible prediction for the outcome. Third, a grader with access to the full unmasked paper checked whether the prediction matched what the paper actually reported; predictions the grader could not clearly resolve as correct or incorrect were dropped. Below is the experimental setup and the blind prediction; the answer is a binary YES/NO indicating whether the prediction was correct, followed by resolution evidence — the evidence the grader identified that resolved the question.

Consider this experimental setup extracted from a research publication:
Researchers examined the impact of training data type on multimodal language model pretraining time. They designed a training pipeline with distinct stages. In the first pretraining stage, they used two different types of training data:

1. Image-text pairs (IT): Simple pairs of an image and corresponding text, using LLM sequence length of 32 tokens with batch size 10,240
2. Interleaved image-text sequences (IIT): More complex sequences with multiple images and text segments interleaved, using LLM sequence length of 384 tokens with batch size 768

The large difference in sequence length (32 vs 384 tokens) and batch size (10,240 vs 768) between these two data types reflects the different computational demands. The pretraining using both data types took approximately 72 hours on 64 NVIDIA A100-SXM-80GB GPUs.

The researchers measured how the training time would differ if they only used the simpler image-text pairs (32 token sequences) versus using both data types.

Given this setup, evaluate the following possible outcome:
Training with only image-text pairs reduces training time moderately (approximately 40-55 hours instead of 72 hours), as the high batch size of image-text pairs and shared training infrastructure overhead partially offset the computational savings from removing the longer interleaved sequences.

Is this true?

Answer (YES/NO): NO